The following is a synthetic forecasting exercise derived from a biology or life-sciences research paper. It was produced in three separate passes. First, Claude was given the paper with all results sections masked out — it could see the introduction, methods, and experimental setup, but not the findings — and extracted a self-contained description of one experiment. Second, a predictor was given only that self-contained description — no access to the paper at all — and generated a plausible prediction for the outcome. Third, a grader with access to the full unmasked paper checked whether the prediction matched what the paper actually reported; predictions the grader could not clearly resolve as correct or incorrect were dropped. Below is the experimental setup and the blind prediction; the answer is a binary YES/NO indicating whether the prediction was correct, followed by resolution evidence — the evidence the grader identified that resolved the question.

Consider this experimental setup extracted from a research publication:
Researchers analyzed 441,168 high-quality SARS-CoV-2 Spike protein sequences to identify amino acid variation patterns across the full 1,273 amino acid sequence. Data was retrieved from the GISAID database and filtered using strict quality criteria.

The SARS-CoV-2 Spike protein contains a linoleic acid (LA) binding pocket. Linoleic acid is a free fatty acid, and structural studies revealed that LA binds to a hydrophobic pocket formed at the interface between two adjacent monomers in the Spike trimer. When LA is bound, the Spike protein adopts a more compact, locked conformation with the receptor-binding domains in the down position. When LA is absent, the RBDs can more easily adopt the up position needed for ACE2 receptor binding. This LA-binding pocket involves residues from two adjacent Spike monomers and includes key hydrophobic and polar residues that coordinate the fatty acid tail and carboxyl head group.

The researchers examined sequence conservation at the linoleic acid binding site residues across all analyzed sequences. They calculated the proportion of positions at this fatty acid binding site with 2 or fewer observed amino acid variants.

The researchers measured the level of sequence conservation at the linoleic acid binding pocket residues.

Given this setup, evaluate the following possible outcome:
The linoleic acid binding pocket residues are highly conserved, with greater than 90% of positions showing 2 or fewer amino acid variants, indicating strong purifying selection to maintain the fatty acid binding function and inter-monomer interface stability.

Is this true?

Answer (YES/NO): NO